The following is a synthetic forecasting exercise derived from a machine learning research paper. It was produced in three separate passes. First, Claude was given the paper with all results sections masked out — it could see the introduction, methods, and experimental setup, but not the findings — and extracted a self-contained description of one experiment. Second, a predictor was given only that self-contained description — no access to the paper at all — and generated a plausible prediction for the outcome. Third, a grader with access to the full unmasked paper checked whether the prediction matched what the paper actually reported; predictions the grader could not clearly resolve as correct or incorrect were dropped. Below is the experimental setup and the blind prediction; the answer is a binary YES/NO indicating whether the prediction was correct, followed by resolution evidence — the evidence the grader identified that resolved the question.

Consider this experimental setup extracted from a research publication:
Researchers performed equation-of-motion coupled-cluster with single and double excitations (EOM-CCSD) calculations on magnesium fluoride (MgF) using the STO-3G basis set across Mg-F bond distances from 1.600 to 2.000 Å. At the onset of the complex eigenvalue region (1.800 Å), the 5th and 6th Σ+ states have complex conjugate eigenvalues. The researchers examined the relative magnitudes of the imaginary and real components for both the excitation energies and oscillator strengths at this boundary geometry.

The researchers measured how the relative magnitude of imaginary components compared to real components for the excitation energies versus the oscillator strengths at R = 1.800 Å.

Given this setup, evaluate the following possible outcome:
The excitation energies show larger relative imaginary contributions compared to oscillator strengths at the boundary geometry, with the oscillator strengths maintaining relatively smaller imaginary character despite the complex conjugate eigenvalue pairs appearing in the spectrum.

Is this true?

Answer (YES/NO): NO